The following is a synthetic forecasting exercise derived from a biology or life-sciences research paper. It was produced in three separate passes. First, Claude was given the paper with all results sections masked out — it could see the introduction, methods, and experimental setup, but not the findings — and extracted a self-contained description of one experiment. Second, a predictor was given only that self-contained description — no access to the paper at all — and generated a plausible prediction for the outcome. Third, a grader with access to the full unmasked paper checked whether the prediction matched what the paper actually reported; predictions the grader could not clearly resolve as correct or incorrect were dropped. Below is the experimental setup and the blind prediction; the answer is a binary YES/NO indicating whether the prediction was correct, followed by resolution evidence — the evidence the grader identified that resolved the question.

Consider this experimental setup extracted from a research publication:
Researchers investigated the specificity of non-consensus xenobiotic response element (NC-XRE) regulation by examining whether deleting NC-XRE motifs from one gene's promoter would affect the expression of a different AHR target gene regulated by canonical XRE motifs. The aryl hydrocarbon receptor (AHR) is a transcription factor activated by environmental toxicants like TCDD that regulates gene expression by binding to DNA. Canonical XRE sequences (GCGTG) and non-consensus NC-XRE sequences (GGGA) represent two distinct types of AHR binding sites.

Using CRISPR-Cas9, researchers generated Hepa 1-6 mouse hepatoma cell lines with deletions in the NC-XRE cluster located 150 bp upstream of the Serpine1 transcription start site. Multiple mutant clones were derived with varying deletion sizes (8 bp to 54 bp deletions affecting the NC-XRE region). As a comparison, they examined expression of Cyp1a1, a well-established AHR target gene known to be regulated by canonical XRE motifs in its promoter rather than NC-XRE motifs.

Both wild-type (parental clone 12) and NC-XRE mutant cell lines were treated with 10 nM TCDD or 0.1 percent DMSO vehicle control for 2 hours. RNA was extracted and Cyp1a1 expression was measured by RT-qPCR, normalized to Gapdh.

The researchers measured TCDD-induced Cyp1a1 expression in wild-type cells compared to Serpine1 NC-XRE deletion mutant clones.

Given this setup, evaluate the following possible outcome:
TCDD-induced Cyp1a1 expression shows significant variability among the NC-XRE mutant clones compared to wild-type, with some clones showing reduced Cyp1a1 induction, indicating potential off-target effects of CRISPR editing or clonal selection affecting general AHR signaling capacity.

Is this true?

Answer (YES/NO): NO